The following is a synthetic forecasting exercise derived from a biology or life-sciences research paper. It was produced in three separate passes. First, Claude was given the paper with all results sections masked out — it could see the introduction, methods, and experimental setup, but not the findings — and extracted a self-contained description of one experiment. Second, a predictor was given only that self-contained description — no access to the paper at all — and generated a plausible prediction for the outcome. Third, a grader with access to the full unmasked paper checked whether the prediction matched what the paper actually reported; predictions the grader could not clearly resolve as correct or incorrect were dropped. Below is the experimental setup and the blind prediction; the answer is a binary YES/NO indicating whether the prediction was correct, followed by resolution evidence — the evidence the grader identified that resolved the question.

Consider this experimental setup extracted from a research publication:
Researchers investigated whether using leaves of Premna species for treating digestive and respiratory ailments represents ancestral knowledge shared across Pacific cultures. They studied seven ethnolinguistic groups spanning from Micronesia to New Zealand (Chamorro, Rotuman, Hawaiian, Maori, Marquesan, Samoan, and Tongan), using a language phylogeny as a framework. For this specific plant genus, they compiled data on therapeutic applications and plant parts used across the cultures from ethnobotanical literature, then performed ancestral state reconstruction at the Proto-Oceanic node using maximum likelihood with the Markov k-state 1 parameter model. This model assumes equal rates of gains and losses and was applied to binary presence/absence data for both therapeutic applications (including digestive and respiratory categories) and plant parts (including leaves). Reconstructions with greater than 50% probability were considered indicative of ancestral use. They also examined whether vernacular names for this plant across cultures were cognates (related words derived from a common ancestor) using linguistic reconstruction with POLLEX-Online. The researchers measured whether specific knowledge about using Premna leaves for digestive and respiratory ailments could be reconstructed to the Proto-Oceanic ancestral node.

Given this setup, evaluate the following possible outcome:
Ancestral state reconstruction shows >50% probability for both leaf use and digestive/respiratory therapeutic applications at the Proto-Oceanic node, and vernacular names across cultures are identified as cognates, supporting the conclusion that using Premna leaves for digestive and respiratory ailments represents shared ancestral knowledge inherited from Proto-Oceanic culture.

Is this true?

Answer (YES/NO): YES